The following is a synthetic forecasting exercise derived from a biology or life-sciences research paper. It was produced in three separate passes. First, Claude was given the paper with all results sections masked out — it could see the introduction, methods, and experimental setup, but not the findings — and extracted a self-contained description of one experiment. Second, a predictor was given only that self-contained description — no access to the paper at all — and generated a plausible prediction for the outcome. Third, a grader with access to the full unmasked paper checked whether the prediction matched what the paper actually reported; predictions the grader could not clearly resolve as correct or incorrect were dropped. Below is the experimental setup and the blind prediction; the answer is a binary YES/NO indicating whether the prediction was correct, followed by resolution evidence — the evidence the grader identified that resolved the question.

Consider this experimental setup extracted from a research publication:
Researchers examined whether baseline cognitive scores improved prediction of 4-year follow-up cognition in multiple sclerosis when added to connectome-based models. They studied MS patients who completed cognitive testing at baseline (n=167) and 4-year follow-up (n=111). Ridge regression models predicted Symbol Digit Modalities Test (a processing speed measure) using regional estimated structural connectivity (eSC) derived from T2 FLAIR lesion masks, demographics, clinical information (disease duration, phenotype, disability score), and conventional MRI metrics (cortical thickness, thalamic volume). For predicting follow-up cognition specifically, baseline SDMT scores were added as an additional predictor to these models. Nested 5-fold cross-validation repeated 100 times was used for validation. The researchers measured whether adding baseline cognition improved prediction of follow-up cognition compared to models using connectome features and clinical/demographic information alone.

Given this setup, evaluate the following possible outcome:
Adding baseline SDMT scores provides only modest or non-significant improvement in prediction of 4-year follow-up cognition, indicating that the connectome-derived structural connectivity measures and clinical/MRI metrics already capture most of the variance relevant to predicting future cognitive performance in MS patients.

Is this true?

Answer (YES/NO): NO